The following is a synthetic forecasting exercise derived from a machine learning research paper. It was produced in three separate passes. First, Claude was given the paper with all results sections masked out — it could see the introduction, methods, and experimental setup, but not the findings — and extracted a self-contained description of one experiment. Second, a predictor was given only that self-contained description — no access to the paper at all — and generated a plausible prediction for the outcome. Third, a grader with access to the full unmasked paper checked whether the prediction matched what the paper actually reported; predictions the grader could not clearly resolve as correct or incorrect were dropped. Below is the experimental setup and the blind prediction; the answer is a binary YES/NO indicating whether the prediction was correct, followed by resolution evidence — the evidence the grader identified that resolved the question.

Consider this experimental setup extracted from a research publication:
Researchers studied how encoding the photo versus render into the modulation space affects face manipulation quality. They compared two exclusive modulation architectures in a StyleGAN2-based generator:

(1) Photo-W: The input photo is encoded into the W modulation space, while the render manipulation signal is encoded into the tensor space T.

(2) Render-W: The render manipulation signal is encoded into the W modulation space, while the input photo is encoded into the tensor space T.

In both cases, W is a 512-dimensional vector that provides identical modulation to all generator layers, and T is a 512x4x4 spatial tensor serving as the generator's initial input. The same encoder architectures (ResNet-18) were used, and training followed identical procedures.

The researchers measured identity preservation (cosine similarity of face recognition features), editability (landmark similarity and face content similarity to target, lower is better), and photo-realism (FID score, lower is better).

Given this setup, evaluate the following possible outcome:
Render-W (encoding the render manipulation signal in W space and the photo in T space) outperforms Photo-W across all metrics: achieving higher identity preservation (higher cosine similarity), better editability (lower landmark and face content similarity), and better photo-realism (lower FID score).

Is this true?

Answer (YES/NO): NO